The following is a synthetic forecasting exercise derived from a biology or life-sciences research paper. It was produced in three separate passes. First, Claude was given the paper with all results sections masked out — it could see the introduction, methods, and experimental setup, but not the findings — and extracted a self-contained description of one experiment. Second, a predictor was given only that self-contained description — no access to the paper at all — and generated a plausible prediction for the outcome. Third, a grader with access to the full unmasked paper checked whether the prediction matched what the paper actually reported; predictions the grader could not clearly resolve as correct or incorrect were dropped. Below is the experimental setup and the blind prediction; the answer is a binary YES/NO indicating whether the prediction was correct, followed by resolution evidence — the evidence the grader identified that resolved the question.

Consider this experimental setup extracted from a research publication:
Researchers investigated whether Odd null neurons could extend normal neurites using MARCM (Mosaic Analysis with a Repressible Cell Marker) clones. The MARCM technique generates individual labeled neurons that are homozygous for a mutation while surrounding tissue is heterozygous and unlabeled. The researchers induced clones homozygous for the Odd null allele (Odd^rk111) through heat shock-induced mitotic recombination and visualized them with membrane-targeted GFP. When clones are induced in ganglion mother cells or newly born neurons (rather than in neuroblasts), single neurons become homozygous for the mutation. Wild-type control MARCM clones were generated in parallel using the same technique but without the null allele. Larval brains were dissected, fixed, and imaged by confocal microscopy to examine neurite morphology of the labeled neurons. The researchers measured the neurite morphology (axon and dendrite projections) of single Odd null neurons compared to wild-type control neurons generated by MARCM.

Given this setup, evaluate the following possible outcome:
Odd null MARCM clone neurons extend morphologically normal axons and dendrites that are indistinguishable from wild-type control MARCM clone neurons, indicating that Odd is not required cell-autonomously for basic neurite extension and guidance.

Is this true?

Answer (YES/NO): NO